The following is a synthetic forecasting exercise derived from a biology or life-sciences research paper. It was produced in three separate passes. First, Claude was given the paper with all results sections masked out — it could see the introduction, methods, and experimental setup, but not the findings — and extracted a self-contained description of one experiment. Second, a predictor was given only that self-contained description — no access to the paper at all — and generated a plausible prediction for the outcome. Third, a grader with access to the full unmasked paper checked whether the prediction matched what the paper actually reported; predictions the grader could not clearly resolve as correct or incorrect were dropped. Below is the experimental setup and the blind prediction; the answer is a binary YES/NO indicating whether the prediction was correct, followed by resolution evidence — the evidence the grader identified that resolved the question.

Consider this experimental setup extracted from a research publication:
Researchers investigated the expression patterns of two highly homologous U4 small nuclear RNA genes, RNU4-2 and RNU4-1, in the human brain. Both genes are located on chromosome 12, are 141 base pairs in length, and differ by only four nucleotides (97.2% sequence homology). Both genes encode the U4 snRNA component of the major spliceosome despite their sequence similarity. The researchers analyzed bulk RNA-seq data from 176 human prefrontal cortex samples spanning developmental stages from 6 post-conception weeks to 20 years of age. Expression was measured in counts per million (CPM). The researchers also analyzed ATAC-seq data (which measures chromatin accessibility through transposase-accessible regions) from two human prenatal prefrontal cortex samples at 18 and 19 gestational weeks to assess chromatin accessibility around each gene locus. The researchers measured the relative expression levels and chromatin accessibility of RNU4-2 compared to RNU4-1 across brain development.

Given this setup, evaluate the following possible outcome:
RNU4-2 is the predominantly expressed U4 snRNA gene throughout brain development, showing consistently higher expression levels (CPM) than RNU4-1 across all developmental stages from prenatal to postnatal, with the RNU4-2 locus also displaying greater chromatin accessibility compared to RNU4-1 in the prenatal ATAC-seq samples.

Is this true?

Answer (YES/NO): YES